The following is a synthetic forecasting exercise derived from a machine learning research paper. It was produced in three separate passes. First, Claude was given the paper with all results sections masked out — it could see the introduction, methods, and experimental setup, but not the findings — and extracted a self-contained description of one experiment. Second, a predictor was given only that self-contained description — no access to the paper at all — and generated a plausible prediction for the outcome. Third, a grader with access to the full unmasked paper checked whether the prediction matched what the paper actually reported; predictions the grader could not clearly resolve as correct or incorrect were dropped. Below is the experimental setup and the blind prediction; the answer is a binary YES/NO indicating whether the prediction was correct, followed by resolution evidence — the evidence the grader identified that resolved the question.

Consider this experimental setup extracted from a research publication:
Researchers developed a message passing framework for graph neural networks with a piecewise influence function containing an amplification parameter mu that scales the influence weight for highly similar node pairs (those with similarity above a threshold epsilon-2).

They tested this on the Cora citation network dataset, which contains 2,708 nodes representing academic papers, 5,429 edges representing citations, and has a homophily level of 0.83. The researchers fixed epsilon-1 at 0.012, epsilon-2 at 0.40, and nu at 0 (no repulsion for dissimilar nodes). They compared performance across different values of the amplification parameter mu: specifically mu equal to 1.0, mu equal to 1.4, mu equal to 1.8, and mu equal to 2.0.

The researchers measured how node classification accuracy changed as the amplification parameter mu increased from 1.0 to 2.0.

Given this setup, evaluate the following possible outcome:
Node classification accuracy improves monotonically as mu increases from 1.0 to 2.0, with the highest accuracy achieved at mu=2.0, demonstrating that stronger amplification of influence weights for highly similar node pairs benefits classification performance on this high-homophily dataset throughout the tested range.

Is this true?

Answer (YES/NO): NO